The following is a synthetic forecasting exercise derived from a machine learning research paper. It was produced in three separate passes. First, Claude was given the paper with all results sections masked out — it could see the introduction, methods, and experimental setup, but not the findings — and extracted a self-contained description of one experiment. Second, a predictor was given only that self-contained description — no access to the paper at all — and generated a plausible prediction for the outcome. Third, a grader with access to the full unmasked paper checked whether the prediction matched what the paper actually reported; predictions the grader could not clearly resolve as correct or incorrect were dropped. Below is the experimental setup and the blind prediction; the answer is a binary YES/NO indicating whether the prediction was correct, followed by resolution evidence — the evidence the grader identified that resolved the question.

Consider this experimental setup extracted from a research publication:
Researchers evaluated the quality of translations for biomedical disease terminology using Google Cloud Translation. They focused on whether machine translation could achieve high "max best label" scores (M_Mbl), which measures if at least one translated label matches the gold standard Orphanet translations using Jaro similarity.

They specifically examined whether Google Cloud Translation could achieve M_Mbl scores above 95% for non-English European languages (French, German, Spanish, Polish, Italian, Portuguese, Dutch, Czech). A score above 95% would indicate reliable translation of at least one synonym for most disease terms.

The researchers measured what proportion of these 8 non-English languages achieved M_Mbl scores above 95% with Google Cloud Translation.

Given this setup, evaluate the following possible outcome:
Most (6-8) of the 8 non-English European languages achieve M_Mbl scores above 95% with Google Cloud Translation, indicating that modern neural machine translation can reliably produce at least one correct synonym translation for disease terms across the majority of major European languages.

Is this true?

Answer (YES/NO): YES